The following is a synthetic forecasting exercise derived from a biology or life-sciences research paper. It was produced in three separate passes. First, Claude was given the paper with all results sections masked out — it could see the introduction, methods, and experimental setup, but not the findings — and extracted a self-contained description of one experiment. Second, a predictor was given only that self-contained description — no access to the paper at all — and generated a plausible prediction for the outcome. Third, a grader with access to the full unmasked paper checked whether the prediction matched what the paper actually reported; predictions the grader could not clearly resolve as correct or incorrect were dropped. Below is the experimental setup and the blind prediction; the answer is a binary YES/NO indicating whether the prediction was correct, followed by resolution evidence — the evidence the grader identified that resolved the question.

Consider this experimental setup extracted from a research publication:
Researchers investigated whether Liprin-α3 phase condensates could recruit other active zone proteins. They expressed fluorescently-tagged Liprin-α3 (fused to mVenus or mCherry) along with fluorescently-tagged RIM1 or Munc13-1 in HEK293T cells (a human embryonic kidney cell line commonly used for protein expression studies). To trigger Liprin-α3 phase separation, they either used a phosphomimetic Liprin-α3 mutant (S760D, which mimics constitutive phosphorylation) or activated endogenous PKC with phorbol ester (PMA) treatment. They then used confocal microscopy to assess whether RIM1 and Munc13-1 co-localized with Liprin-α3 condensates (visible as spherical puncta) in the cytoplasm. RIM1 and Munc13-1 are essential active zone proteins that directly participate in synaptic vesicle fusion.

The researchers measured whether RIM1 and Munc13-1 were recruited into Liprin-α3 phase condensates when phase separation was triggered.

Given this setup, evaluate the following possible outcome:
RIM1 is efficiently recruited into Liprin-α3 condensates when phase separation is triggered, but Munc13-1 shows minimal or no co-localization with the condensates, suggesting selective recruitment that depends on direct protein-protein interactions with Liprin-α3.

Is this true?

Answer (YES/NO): NO